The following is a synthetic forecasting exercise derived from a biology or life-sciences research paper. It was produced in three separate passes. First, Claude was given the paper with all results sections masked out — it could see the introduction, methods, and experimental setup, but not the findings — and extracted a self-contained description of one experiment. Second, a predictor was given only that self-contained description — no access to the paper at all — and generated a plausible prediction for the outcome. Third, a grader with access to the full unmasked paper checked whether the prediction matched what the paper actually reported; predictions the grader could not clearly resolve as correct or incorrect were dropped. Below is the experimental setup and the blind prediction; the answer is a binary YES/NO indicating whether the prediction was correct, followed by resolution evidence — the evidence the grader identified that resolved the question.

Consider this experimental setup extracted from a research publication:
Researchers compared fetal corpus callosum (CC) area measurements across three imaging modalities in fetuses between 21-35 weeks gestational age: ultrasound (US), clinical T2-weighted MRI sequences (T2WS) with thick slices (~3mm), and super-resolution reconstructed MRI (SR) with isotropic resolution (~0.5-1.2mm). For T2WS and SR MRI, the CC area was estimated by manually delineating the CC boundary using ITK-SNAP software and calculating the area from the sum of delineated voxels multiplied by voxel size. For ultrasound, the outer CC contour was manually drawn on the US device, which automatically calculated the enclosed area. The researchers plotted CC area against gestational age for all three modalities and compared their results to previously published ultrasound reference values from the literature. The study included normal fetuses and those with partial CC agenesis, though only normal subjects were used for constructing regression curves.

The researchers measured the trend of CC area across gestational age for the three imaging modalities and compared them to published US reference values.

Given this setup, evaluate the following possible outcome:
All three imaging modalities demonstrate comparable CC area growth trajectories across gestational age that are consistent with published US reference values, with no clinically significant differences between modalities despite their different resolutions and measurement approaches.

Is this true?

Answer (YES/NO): NO